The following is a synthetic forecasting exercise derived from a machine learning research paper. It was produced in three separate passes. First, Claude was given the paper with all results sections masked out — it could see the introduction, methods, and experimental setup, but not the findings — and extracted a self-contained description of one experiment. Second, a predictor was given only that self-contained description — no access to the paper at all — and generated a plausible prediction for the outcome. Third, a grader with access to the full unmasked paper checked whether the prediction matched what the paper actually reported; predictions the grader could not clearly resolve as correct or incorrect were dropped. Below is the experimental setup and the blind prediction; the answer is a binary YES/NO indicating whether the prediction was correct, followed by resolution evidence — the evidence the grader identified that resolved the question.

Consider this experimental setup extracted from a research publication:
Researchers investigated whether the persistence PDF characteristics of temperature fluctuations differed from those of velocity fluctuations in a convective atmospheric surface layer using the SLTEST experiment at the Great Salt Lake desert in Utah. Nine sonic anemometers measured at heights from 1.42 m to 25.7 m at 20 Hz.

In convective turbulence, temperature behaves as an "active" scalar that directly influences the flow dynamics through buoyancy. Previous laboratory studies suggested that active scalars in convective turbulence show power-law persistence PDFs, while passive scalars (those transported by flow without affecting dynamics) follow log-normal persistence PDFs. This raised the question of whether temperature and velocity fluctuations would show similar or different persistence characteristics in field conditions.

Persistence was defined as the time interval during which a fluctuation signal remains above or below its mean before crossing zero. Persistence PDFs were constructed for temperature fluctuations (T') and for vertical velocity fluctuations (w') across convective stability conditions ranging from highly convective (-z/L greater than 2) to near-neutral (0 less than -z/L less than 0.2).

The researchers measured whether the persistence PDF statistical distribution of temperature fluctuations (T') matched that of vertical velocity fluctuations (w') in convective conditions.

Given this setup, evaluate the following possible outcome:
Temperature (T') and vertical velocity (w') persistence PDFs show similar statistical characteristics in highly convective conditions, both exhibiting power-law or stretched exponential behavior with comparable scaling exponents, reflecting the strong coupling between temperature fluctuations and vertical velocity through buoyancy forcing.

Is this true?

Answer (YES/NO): NO